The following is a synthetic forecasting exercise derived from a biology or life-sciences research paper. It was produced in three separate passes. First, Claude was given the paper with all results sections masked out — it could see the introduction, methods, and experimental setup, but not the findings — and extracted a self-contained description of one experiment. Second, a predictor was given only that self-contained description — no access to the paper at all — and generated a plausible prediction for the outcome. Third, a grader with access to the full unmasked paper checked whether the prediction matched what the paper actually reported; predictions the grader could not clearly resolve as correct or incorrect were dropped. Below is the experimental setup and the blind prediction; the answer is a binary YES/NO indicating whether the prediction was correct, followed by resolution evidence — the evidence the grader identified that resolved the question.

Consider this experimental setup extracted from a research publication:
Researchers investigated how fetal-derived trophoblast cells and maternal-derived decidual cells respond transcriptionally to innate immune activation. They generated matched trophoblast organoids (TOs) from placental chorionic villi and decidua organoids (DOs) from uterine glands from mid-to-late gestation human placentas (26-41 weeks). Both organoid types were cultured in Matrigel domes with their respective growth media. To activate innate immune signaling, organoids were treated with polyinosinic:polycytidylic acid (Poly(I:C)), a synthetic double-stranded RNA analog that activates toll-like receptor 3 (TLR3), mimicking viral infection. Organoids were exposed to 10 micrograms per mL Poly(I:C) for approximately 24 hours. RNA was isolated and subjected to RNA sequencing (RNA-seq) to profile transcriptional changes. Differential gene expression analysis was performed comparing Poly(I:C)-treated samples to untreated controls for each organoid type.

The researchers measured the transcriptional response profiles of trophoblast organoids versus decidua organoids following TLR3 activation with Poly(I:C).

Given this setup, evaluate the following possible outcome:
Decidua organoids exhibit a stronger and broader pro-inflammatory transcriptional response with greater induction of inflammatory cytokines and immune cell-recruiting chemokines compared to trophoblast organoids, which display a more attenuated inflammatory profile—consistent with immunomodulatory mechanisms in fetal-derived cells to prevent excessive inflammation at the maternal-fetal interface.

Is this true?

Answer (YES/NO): NO